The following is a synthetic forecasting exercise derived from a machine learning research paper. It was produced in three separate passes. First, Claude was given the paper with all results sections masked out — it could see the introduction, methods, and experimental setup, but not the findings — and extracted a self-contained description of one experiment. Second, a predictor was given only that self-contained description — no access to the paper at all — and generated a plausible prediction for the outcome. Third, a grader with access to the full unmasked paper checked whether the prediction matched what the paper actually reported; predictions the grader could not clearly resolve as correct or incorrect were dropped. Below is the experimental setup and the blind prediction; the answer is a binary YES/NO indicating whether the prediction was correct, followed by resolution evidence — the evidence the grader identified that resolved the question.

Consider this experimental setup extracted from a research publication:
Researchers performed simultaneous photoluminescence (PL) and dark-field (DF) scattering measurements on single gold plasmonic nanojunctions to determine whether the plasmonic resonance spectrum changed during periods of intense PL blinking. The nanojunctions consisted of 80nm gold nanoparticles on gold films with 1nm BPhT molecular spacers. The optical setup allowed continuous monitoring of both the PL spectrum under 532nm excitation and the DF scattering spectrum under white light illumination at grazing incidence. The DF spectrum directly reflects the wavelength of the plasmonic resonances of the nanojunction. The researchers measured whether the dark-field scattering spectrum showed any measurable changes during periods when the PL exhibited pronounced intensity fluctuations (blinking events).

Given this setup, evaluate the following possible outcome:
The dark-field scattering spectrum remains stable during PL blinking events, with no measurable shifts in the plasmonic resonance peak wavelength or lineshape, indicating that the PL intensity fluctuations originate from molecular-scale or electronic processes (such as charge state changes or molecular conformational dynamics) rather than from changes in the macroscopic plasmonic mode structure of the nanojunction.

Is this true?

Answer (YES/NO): NO